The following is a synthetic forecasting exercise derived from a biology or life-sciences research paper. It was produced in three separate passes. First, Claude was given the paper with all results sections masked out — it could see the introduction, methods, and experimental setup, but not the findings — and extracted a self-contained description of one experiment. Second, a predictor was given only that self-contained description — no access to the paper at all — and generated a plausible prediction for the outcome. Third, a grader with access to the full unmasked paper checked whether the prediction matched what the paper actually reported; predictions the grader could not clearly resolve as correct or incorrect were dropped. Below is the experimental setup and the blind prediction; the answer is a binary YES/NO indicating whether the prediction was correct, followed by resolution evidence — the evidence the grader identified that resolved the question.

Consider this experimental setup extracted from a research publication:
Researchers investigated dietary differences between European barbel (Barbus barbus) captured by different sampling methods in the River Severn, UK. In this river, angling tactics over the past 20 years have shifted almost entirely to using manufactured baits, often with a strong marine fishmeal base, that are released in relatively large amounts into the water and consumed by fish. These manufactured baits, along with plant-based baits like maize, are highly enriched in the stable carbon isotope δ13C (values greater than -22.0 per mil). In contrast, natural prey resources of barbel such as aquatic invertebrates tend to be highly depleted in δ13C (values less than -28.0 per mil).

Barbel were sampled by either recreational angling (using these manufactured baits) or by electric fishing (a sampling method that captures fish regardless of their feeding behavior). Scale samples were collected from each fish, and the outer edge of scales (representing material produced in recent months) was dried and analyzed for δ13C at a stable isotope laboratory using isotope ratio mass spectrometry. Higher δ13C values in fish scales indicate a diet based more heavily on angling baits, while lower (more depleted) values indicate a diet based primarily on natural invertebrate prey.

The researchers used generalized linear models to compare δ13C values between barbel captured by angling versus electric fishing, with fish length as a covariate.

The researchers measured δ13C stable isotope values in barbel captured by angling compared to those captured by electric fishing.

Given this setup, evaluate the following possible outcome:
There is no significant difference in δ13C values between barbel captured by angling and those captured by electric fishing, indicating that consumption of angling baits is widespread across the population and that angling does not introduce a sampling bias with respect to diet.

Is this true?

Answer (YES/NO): NO